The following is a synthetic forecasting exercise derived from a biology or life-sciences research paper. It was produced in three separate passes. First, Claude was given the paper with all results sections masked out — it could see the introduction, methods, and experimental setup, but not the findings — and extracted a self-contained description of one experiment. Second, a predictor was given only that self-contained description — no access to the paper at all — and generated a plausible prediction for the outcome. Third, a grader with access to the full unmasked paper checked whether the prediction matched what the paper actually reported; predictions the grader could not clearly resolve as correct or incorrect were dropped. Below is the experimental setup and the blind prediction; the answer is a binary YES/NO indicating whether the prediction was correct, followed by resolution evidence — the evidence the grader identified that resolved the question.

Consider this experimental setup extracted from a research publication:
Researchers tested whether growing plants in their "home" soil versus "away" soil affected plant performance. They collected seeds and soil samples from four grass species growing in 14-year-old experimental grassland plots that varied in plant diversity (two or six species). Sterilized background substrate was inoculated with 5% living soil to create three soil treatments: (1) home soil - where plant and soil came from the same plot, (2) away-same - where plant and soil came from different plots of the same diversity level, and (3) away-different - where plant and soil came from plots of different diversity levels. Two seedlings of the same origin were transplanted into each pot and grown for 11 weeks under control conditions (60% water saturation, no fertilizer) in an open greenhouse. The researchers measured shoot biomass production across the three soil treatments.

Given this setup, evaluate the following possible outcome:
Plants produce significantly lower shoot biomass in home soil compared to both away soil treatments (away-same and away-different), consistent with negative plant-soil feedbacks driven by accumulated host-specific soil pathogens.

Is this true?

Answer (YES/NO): NO